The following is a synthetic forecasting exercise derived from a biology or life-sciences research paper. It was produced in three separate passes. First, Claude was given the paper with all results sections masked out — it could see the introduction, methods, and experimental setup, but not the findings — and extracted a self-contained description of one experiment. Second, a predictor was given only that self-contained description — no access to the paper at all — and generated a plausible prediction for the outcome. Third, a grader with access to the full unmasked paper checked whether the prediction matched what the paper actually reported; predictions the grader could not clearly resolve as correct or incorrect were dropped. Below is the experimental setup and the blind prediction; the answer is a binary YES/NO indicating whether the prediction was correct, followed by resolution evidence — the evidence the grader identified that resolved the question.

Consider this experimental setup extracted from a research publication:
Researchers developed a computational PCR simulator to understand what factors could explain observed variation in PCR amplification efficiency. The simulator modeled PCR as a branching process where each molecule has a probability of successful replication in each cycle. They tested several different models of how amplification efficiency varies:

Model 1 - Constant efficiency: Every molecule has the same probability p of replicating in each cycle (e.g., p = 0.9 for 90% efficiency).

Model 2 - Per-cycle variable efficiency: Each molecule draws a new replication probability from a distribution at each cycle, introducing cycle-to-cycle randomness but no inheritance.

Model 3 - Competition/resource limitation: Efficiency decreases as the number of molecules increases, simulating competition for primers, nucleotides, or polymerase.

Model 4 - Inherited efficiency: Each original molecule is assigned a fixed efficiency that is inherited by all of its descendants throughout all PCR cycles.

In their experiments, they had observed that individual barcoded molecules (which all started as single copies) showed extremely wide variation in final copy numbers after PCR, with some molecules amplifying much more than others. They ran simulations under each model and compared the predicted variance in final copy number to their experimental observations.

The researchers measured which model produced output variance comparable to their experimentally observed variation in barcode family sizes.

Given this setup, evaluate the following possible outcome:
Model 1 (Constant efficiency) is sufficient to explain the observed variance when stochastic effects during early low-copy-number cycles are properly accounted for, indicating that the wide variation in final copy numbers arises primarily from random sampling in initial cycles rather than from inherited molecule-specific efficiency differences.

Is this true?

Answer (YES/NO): NO